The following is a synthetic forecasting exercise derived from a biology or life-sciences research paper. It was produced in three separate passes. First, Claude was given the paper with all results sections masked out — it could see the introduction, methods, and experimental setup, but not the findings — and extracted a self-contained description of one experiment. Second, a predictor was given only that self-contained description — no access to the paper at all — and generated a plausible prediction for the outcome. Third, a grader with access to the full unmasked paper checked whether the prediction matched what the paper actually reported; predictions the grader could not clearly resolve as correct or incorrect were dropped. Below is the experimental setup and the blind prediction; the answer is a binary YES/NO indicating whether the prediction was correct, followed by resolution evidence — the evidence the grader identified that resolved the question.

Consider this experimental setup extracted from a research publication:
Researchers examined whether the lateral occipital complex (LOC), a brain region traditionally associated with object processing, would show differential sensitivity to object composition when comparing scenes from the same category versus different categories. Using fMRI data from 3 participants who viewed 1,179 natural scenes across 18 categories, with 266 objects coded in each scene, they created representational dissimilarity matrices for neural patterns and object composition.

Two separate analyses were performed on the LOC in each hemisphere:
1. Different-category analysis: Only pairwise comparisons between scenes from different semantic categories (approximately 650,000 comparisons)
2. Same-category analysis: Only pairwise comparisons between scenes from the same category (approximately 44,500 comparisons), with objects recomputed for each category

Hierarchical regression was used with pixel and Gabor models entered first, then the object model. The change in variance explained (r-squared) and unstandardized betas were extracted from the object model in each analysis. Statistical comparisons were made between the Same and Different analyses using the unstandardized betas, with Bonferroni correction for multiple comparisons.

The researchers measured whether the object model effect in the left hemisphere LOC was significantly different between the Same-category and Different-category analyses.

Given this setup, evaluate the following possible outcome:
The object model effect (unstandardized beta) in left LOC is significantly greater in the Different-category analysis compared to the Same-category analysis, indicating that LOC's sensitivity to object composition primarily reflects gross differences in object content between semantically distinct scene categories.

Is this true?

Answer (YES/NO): NO